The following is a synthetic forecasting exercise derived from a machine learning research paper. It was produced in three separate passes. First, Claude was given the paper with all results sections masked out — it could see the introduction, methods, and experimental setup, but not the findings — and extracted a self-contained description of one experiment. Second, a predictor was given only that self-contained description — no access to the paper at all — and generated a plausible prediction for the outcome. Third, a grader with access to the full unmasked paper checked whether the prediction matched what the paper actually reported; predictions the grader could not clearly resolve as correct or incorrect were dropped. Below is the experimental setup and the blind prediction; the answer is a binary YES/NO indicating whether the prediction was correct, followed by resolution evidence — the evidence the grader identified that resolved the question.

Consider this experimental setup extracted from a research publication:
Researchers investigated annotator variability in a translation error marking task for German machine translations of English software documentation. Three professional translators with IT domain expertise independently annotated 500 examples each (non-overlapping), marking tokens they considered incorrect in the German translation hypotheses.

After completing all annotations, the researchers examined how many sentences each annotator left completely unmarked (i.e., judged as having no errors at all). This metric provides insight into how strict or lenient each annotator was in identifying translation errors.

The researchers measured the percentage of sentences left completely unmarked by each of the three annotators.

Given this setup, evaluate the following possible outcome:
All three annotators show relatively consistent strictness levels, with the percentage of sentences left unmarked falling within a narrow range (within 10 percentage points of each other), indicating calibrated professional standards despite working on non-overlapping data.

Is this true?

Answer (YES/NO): NO